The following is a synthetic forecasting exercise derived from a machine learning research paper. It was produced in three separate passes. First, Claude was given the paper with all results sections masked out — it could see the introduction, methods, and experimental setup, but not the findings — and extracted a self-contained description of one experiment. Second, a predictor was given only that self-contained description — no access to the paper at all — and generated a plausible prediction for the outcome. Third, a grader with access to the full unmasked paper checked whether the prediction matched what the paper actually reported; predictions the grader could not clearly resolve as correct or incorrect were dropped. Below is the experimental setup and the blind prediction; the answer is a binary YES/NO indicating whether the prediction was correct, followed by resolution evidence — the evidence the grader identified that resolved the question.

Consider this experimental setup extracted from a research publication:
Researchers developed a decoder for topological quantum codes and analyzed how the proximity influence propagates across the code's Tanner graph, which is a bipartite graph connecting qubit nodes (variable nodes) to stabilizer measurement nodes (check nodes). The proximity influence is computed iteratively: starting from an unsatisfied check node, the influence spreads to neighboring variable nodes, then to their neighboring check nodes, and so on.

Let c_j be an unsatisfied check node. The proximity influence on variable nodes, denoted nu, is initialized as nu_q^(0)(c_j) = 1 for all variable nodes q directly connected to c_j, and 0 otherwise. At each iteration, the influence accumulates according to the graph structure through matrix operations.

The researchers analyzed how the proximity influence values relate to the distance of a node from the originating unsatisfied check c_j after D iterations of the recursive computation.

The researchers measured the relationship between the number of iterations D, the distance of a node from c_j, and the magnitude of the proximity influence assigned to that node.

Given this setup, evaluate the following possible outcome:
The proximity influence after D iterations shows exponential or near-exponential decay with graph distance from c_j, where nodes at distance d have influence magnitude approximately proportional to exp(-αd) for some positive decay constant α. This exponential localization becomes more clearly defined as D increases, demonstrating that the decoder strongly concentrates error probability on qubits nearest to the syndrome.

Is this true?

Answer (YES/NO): NO